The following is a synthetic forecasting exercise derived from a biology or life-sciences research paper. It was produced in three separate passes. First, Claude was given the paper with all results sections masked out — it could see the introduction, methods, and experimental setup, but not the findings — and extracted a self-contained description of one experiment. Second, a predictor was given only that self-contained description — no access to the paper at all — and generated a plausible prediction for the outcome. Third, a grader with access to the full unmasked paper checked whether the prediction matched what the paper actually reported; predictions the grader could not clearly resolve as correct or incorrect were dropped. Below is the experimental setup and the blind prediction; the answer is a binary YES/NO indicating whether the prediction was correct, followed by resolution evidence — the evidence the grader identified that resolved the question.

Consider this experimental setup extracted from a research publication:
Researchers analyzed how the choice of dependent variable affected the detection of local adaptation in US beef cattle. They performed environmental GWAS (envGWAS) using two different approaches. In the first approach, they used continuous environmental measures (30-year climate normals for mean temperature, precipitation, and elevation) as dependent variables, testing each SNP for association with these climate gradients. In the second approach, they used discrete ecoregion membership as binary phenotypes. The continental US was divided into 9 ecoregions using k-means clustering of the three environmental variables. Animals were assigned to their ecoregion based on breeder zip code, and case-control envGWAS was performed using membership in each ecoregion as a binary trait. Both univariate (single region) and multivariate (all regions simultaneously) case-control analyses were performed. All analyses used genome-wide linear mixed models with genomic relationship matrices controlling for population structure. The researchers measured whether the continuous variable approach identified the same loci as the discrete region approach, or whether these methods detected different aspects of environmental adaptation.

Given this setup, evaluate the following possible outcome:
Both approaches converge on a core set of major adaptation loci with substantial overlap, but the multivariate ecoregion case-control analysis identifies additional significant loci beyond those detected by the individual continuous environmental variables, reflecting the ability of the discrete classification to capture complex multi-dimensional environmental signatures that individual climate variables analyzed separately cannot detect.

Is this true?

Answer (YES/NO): NO